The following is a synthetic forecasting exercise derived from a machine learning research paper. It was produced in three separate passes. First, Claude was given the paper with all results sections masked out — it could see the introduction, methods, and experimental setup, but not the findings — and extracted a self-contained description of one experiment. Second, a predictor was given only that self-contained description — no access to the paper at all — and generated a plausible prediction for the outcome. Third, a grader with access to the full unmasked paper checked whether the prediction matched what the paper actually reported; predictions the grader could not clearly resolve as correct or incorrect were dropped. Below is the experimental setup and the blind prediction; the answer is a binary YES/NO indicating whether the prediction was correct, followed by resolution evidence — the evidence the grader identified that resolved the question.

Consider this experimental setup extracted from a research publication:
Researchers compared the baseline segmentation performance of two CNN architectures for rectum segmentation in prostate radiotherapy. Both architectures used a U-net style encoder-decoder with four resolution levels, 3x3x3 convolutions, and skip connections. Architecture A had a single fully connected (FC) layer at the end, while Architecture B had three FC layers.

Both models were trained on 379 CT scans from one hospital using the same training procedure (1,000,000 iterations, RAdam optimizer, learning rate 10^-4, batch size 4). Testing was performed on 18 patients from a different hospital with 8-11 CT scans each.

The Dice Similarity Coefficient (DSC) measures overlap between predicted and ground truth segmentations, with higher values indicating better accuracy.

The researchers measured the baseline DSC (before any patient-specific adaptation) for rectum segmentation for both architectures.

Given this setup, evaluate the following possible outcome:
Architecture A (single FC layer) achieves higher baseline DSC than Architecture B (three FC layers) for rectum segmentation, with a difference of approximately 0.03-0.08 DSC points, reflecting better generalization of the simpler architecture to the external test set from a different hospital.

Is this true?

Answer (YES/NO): NO